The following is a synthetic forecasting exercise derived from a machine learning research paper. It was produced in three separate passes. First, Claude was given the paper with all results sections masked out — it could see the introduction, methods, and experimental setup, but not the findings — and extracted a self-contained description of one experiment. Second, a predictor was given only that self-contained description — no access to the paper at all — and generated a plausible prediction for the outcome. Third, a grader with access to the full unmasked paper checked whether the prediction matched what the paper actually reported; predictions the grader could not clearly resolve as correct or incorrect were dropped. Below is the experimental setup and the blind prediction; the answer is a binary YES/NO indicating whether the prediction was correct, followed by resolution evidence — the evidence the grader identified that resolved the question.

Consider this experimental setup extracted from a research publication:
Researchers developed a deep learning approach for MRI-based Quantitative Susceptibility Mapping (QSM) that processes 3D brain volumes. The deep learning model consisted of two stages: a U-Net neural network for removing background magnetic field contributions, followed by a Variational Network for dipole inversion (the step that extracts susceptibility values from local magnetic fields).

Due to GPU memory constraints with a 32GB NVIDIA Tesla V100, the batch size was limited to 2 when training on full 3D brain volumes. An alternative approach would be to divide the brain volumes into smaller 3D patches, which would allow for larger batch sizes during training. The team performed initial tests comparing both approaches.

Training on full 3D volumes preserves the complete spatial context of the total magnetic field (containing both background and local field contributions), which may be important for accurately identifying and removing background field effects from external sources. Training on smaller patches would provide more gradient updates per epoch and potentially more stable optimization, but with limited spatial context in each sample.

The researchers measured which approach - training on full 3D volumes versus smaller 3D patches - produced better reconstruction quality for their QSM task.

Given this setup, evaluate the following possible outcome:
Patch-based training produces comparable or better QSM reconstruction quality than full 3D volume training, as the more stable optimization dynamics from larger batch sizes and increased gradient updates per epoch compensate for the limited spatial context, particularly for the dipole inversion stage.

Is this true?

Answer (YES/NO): NO